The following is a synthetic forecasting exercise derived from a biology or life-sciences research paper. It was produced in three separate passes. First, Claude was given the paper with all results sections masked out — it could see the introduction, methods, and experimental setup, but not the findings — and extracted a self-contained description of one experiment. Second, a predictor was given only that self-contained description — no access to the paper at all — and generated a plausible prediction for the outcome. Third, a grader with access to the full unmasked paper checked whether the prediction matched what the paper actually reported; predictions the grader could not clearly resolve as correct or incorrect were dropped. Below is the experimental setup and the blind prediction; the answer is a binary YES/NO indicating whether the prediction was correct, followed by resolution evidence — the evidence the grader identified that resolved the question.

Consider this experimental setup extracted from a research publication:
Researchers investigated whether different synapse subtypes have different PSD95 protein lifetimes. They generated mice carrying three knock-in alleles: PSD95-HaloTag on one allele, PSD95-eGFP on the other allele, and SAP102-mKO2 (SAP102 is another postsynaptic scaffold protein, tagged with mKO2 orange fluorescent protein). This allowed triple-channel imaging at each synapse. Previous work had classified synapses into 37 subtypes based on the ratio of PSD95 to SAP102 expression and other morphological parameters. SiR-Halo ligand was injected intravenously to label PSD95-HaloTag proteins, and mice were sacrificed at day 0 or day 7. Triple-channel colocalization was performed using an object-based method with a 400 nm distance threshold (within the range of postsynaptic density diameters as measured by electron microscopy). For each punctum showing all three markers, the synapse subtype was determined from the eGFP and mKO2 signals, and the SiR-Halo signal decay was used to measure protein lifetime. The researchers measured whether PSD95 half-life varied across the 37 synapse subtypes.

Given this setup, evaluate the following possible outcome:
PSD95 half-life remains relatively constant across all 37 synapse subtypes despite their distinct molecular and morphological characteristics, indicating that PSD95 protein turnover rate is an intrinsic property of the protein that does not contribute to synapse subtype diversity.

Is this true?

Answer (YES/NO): NO